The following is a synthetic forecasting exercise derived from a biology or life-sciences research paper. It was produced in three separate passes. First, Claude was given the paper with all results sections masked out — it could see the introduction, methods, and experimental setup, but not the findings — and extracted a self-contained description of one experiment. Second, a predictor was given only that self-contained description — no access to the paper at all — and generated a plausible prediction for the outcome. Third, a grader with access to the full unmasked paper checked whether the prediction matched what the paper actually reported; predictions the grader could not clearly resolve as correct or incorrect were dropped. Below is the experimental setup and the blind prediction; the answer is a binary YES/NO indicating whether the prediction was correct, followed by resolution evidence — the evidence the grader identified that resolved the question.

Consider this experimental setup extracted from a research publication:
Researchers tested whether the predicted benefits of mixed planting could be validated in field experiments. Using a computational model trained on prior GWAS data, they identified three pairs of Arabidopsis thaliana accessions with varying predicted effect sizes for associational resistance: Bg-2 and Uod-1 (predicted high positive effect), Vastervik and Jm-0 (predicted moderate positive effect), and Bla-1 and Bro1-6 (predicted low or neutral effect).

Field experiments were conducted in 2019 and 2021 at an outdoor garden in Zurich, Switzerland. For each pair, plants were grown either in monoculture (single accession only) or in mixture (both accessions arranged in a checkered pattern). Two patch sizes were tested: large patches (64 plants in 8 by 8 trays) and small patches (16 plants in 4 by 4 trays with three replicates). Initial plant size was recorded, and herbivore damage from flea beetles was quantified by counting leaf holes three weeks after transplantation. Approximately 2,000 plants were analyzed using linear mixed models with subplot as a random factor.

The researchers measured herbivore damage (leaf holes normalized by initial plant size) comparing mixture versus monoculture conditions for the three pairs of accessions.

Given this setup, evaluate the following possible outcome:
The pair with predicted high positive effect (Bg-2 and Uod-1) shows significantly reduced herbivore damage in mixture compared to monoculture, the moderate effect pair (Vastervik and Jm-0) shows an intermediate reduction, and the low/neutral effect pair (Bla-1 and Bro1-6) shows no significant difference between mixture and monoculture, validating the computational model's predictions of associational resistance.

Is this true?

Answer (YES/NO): YES